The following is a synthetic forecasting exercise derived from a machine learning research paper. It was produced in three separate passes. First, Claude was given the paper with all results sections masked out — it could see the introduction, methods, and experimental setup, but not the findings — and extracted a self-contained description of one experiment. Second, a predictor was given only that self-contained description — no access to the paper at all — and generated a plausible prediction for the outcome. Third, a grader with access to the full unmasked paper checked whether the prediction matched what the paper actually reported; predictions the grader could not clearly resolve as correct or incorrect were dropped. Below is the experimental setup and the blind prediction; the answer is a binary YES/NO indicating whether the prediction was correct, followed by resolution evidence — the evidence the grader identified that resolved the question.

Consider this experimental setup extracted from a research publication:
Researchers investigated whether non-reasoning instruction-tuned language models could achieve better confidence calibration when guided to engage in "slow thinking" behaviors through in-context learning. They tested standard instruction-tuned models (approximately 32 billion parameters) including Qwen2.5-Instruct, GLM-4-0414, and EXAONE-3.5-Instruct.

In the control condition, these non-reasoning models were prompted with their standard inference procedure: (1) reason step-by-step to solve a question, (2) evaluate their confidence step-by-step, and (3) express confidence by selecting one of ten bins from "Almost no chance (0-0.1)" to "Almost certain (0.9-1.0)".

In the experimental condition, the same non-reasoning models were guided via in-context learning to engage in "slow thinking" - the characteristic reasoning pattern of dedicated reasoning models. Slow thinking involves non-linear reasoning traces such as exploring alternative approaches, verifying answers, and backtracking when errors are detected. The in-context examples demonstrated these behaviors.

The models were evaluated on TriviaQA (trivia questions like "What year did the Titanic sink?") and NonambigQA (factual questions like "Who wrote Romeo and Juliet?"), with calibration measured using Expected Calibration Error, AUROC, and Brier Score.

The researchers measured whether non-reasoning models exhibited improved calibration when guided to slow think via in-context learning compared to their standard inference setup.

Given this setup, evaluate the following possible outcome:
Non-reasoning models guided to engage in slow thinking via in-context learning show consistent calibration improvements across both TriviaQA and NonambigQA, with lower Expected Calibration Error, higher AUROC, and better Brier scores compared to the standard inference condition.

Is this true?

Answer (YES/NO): YES